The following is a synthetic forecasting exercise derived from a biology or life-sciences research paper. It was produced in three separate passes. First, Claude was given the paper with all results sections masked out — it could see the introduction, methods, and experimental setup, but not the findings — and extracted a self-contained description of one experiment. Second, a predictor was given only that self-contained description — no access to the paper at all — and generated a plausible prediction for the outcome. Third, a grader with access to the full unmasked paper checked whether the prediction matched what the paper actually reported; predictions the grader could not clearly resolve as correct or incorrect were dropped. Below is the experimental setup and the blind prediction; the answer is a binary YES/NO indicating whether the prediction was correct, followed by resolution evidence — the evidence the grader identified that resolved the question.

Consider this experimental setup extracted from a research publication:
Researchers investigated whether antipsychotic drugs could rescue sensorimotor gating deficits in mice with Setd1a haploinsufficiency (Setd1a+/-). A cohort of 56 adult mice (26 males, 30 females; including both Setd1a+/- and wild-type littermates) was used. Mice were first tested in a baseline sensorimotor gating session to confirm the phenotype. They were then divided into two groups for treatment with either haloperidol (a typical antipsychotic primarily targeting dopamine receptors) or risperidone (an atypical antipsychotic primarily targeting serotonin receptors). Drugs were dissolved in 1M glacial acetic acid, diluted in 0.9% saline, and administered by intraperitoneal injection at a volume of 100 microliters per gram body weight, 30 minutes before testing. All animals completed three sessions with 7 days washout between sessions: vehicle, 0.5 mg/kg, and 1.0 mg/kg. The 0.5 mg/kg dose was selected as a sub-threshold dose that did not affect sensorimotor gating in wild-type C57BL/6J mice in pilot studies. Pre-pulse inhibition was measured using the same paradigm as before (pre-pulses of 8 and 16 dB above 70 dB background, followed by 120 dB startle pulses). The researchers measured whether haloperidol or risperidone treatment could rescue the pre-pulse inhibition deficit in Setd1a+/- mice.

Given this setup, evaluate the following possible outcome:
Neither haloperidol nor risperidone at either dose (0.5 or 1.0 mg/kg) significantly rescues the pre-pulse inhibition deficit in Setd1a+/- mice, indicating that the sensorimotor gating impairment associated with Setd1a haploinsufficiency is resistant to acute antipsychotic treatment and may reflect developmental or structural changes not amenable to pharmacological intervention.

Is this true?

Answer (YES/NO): YES